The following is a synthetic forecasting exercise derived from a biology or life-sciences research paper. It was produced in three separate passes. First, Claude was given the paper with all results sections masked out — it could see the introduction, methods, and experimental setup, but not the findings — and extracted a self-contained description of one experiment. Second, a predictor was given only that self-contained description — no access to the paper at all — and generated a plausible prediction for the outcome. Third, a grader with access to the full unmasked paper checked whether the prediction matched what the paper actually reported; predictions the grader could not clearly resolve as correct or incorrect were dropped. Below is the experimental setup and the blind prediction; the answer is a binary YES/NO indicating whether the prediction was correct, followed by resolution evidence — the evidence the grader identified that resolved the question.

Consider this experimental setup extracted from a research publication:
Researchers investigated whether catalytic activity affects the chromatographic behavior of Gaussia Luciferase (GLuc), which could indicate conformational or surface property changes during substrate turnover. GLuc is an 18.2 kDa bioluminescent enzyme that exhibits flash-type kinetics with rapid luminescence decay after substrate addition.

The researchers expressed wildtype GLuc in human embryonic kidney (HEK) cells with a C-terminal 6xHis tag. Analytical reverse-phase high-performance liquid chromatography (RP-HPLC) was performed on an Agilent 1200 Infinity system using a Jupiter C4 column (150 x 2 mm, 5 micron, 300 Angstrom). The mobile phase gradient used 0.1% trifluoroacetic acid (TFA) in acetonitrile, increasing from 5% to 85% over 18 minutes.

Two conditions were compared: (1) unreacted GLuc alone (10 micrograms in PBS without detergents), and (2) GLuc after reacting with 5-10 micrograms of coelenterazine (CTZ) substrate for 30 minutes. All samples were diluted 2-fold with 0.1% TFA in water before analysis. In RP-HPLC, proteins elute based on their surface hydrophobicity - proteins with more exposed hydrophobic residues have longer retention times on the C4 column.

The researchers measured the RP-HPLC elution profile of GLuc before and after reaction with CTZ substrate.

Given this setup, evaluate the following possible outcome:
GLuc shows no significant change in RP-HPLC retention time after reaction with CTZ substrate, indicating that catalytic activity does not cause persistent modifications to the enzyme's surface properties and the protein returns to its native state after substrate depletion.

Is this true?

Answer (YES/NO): NO